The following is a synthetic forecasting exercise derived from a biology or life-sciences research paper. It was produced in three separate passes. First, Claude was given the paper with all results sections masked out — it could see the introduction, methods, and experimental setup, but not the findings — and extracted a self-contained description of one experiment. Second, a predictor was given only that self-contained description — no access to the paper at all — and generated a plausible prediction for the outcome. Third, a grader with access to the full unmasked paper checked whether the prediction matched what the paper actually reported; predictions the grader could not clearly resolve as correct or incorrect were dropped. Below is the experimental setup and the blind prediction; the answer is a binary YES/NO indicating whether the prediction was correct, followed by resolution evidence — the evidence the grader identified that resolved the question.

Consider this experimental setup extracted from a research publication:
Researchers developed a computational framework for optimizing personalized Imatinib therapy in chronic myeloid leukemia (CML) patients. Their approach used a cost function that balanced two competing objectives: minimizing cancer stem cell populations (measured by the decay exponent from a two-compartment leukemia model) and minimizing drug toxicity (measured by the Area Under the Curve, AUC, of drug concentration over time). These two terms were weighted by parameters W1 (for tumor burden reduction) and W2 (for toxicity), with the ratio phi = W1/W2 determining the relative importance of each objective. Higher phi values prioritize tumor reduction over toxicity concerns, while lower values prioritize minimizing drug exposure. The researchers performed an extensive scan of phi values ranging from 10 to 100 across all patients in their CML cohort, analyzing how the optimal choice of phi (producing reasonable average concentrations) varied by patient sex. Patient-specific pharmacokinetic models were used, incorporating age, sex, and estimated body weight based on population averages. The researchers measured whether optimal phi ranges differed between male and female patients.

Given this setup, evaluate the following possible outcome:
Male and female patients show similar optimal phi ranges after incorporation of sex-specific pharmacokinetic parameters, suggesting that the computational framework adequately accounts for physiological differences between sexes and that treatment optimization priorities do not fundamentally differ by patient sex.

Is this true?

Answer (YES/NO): NO